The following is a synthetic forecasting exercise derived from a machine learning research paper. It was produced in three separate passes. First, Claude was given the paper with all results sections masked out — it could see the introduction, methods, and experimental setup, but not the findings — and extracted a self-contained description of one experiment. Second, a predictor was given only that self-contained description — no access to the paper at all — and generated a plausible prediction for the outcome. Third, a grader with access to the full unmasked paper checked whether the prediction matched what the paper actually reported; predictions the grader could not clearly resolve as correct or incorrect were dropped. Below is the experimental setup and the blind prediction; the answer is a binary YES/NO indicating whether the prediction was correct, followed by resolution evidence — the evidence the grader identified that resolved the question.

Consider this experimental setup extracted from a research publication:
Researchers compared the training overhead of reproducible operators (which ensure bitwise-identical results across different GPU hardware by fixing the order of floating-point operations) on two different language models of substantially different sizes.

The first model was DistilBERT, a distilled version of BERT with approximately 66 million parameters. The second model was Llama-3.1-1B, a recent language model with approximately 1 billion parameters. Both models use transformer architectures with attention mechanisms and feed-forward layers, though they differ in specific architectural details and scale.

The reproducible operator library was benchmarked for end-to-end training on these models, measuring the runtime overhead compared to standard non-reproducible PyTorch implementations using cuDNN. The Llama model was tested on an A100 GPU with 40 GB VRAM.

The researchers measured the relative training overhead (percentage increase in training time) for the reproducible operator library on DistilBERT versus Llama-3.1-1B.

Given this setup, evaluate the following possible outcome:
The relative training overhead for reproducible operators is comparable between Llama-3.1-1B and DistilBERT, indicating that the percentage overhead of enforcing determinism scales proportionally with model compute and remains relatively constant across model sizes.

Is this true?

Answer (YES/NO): NO